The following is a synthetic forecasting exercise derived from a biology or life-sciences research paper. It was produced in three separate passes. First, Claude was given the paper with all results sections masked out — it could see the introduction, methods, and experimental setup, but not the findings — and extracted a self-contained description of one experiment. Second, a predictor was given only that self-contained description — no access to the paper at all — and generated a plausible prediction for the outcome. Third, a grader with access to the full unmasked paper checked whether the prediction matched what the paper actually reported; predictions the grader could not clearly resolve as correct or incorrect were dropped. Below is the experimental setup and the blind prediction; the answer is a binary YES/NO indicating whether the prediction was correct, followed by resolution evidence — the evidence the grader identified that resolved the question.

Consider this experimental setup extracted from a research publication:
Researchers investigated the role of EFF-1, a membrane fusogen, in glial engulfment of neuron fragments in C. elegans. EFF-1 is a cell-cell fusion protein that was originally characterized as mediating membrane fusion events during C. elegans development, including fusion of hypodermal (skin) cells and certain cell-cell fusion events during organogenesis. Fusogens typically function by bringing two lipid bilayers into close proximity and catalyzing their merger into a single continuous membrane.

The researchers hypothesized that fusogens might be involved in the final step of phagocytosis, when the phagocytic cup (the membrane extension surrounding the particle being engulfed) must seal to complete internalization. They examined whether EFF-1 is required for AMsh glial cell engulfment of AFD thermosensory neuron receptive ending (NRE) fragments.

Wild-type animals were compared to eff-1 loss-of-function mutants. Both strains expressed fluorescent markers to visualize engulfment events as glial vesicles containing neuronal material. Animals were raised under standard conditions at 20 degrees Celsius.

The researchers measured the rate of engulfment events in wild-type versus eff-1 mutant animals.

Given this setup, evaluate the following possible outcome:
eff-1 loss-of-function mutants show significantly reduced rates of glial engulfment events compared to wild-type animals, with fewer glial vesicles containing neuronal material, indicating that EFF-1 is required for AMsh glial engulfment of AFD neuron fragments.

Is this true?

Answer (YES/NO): YES